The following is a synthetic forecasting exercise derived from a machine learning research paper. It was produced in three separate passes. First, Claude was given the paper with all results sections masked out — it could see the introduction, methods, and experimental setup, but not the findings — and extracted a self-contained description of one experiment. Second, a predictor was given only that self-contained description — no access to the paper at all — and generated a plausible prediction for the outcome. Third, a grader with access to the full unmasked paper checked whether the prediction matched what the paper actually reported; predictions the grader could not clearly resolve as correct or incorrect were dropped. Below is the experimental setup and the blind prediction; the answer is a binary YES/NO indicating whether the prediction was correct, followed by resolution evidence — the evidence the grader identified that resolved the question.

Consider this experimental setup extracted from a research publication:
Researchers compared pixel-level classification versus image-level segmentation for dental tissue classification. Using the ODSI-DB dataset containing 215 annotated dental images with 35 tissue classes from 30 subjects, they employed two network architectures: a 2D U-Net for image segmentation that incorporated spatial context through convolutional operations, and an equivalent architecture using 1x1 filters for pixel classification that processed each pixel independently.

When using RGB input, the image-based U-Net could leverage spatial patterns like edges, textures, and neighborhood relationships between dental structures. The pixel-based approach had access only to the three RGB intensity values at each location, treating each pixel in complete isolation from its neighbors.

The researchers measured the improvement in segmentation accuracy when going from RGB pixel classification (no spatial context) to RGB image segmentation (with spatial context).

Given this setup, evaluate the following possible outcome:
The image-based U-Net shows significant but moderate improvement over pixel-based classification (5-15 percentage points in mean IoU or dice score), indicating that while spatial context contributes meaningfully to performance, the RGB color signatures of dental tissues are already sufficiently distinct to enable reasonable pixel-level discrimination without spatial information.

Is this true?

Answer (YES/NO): NO